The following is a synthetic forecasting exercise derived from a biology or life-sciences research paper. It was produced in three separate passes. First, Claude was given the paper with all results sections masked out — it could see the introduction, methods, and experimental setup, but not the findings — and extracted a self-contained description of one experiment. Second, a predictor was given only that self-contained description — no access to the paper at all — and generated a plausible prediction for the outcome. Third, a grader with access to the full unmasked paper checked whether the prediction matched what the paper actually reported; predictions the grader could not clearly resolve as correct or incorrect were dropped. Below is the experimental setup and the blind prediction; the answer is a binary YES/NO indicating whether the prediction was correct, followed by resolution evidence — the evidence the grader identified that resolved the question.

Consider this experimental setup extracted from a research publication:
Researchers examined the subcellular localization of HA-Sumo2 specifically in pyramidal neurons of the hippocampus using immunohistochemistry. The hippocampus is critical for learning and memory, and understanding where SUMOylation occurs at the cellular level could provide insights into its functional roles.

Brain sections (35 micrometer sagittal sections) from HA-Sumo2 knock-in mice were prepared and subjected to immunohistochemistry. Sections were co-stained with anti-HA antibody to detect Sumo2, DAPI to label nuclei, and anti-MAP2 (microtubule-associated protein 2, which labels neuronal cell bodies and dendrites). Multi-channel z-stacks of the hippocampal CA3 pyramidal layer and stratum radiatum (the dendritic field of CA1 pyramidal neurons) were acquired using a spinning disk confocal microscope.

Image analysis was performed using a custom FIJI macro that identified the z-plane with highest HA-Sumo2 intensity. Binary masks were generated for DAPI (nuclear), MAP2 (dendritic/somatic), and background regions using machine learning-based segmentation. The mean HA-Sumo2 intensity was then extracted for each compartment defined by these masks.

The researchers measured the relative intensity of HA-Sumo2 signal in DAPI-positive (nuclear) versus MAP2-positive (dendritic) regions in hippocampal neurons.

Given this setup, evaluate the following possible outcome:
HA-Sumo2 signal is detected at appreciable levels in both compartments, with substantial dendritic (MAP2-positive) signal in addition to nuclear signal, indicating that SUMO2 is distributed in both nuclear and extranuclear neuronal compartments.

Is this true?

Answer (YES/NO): YES